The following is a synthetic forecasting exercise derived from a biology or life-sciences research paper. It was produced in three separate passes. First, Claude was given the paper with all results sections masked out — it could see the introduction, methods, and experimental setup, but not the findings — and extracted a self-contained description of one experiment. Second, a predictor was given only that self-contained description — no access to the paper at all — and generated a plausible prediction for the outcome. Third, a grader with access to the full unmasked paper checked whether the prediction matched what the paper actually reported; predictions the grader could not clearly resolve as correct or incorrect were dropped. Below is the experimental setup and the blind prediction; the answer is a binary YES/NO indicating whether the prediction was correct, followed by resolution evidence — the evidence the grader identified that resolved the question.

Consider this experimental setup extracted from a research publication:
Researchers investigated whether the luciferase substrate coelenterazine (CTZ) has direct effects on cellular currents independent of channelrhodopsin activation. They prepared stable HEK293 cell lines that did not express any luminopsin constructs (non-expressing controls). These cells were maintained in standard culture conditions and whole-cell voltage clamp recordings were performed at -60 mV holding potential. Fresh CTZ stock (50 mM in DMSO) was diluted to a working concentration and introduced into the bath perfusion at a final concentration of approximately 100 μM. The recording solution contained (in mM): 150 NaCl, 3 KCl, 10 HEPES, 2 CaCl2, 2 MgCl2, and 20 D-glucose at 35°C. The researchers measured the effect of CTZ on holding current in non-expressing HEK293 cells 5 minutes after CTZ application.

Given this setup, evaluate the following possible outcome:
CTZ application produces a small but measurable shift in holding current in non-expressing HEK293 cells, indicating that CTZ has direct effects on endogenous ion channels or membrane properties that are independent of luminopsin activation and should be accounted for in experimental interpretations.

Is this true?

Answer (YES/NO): NO